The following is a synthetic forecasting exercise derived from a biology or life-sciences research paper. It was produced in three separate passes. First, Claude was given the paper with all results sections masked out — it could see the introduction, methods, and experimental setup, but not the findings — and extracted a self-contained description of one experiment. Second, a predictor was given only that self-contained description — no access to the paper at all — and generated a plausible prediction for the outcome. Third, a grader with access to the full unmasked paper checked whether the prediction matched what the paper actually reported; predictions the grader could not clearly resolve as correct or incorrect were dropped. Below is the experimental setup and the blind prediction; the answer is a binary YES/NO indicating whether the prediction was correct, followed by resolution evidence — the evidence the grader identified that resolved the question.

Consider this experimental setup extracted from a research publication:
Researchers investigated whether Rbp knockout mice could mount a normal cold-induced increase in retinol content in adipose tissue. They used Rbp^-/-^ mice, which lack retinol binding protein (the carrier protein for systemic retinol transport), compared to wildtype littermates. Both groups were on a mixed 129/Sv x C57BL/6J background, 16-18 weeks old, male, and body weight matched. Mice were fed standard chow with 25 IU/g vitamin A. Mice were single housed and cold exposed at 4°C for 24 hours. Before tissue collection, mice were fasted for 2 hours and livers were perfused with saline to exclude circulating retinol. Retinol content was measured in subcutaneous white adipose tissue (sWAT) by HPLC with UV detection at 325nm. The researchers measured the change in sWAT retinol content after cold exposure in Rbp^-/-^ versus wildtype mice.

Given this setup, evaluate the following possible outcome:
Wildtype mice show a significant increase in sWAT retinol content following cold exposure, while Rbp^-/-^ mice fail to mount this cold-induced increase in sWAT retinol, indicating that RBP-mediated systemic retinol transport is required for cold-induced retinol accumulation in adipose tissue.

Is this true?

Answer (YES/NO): YES